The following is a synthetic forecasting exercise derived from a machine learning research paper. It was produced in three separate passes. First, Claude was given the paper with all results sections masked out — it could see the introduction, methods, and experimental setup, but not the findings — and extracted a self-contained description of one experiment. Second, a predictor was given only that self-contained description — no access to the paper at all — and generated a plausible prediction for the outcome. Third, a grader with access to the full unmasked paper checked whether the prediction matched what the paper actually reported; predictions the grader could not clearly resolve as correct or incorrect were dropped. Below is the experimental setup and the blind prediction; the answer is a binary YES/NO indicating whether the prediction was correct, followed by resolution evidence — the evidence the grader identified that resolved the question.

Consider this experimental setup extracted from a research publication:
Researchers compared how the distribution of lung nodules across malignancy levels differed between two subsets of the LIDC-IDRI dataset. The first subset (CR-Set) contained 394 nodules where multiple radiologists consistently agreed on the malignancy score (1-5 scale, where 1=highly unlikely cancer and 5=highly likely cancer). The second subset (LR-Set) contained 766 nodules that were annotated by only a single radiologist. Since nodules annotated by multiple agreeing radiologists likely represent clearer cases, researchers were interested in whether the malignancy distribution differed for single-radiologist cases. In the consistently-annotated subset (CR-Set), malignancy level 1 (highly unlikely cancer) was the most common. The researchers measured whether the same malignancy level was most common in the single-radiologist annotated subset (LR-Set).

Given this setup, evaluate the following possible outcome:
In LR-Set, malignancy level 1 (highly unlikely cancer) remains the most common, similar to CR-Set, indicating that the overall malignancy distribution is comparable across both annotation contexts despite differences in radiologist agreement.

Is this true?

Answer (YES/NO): NO